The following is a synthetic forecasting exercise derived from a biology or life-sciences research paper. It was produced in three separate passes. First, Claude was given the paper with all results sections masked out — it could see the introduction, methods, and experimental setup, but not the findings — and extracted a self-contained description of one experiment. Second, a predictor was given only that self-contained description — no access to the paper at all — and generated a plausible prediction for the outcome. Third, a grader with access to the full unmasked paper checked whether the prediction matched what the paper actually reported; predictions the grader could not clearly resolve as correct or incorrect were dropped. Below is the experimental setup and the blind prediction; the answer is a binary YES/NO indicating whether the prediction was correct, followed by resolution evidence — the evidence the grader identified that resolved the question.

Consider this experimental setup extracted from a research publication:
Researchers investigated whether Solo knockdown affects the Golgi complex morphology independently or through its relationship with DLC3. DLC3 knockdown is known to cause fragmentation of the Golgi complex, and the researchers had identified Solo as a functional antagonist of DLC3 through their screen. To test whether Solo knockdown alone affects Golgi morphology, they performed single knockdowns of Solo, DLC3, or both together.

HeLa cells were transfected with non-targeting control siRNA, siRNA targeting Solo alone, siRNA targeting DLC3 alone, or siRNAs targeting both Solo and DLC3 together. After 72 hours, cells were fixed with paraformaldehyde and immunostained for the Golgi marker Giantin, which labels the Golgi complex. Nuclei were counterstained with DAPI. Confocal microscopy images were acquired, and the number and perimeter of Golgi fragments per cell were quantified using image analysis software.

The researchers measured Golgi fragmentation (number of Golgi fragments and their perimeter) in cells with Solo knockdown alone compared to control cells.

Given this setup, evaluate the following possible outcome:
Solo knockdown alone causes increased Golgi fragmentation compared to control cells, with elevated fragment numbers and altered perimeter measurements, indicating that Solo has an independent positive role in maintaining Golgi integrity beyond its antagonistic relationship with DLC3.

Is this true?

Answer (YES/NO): NO